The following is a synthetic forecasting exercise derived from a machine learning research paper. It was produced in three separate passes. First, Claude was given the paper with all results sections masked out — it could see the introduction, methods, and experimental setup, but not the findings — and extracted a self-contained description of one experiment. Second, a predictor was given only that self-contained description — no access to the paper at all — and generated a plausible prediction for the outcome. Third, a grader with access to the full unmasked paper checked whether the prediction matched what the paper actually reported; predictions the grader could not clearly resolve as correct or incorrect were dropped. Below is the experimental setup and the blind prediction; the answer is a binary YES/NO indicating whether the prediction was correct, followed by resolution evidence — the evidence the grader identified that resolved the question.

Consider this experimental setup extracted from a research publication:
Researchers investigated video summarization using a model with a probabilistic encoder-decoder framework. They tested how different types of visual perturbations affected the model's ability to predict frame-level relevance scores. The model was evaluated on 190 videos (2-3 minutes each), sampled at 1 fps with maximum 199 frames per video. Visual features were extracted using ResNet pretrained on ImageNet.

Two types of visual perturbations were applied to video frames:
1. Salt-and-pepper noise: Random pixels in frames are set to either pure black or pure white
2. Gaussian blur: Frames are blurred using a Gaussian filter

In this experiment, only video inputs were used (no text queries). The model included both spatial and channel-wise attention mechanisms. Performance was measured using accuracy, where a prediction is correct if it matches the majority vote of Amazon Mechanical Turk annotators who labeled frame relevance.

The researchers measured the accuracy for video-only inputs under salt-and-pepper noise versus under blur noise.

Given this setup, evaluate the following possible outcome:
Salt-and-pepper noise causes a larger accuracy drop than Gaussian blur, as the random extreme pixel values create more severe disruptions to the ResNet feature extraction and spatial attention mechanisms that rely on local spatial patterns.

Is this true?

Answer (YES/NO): NO